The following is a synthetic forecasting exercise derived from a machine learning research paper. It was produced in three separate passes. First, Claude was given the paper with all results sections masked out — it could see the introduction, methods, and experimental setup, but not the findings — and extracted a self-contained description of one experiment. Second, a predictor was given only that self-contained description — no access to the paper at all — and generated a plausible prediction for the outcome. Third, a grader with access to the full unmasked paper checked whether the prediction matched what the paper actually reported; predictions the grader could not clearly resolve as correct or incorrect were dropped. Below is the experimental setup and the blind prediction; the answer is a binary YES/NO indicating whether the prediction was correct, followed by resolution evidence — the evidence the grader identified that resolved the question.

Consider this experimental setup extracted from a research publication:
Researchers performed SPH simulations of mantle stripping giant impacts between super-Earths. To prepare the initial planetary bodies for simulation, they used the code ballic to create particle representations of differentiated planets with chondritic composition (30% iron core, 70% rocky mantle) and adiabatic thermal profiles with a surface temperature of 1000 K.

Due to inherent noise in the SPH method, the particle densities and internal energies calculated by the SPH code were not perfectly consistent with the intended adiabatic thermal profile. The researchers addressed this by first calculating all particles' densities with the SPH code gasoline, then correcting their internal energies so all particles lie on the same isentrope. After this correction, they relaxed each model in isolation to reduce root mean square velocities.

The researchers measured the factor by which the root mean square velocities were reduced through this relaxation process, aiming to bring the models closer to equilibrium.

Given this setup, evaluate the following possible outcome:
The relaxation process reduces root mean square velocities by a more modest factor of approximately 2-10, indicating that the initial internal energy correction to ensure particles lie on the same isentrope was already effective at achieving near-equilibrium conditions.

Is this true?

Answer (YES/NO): NO